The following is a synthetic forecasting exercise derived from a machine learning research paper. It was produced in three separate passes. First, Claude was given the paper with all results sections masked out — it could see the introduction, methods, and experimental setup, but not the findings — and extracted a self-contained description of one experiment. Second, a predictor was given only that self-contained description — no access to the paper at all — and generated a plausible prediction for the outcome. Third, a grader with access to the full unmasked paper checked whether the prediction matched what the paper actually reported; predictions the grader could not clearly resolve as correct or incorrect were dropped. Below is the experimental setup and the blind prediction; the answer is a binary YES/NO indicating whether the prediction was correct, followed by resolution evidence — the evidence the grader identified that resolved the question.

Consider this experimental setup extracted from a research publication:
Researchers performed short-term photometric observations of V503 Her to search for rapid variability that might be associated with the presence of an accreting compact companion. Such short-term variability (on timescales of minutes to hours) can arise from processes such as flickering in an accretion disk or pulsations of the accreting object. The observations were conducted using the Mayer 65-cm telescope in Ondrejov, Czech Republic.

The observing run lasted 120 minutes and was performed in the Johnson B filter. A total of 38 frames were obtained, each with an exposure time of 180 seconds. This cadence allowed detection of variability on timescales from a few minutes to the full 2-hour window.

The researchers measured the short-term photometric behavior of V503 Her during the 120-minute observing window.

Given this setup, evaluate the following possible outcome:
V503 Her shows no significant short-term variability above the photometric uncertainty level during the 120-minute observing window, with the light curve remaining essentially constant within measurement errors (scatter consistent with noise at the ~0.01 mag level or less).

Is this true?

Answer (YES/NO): YES